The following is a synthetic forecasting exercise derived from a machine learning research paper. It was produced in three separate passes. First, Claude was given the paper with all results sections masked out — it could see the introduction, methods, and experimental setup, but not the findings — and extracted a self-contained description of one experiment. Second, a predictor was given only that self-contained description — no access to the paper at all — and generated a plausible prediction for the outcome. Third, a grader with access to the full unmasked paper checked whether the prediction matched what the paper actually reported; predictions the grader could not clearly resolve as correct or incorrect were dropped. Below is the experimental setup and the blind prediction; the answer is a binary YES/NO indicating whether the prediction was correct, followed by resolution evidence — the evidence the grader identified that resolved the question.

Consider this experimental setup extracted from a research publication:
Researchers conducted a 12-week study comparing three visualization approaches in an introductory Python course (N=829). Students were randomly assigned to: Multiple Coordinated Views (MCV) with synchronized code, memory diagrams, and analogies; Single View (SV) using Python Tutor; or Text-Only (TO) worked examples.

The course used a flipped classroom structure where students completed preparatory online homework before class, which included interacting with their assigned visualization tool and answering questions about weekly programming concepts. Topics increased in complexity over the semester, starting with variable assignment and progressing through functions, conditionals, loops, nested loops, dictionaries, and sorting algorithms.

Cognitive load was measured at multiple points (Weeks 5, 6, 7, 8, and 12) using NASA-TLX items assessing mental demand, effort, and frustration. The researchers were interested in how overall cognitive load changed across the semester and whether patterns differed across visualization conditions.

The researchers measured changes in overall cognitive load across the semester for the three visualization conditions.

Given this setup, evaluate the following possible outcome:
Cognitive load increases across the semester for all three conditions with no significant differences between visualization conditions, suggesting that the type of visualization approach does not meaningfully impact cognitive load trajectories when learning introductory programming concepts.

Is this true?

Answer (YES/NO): NO